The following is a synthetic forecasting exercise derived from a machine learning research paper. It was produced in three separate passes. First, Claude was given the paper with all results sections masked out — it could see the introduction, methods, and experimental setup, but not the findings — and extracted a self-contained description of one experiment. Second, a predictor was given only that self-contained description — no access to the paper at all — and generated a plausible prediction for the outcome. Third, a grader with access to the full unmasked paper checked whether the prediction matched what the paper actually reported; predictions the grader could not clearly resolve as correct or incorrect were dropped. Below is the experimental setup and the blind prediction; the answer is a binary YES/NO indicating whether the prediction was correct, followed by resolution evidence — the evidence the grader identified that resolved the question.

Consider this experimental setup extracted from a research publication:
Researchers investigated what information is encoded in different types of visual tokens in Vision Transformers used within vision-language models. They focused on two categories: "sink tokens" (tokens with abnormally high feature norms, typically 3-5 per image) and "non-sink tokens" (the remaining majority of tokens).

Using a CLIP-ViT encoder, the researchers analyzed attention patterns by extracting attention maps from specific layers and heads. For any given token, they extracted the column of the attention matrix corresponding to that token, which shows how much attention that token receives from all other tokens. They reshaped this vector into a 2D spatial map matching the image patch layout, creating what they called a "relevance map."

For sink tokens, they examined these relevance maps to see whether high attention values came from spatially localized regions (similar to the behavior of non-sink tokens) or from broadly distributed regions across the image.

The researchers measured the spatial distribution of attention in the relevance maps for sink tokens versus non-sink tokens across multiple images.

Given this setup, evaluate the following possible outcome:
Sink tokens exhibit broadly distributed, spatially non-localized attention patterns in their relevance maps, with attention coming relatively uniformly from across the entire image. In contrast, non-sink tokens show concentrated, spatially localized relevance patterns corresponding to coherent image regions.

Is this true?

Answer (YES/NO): NO